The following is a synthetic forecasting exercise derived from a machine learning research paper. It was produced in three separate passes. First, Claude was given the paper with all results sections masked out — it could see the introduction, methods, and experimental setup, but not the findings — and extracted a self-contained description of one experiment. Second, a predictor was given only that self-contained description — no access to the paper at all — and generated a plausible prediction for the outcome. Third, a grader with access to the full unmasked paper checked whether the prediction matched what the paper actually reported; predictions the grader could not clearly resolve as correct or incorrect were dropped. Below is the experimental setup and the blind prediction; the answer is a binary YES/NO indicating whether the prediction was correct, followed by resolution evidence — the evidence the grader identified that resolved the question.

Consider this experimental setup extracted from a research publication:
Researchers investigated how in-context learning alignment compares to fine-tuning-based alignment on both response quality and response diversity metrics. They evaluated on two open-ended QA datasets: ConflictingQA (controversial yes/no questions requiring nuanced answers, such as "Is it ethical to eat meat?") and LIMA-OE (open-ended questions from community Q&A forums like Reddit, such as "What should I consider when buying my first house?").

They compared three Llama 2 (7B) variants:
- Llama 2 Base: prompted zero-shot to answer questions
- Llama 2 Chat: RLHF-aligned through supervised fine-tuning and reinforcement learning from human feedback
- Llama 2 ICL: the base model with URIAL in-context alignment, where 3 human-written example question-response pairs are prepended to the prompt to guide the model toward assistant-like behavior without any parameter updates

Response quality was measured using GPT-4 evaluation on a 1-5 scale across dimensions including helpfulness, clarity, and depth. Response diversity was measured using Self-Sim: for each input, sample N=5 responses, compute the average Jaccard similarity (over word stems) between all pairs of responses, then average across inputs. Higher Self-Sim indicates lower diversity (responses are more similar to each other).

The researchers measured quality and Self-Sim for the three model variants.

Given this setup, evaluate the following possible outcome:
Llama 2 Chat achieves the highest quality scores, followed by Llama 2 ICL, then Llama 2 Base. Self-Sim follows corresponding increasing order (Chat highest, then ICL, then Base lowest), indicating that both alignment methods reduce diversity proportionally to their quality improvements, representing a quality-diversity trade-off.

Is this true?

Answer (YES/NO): YES